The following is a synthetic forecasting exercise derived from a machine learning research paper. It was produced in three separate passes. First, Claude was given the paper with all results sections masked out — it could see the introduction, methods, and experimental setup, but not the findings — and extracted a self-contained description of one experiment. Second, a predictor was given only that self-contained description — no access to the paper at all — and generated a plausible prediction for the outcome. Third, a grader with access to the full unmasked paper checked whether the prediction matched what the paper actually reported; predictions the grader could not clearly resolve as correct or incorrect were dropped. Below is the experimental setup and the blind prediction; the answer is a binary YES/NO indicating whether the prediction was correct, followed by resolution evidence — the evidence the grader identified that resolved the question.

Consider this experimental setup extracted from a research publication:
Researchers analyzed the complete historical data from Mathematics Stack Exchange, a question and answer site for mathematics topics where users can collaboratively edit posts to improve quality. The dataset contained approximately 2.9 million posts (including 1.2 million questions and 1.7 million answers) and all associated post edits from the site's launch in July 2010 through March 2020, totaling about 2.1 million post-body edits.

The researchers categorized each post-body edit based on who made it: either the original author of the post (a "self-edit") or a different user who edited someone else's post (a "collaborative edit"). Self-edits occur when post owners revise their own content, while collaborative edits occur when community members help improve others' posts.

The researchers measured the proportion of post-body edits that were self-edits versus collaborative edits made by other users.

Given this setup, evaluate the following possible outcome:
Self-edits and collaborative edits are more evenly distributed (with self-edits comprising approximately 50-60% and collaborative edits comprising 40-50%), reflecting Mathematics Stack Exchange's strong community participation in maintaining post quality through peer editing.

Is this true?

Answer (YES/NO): YES